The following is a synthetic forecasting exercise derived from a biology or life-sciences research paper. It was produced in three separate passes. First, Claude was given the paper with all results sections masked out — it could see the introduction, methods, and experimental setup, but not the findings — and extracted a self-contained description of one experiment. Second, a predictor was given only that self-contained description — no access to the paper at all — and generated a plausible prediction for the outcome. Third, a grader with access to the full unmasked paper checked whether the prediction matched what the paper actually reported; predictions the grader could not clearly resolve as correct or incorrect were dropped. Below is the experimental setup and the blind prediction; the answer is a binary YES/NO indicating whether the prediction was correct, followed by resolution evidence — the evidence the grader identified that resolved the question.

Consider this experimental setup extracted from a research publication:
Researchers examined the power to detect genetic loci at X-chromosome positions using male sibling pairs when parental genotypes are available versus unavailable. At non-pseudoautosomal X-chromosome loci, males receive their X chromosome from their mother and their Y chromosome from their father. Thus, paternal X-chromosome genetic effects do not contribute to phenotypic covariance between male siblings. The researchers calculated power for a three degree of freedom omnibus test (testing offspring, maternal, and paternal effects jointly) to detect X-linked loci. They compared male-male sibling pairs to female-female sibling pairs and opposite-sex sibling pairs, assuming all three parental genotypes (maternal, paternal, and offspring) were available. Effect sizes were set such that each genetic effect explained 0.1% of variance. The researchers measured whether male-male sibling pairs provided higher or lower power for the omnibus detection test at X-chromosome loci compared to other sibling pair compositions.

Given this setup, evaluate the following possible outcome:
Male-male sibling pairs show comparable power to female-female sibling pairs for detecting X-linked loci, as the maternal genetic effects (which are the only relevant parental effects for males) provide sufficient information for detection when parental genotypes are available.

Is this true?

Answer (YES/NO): NO